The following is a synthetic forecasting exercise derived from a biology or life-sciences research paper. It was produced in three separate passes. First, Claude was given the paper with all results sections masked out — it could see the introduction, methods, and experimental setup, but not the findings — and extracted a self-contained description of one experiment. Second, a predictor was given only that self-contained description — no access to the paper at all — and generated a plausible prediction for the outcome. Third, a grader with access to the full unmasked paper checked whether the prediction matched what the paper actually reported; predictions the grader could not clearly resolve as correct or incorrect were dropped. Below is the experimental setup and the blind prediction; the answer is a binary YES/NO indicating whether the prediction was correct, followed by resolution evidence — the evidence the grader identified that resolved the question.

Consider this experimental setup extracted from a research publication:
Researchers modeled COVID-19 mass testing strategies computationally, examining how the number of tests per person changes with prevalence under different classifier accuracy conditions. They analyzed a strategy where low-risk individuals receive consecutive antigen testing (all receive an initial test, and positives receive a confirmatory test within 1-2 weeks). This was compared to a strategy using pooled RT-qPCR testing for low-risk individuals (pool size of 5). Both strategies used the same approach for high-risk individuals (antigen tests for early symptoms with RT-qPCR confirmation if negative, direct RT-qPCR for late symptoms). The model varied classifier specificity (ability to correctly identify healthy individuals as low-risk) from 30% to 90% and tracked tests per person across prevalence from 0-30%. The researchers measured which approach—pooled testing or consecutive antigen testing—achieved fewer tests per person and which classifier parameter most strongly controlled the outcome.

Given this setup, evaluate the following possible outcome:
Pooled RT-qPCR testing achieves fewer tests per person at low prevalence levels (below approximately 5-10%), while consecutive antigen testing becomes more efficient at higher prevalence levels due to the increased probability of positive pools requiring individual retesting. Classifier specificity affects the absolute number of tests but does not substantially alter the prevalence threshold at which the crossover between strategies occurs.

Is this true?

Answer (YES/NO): NO